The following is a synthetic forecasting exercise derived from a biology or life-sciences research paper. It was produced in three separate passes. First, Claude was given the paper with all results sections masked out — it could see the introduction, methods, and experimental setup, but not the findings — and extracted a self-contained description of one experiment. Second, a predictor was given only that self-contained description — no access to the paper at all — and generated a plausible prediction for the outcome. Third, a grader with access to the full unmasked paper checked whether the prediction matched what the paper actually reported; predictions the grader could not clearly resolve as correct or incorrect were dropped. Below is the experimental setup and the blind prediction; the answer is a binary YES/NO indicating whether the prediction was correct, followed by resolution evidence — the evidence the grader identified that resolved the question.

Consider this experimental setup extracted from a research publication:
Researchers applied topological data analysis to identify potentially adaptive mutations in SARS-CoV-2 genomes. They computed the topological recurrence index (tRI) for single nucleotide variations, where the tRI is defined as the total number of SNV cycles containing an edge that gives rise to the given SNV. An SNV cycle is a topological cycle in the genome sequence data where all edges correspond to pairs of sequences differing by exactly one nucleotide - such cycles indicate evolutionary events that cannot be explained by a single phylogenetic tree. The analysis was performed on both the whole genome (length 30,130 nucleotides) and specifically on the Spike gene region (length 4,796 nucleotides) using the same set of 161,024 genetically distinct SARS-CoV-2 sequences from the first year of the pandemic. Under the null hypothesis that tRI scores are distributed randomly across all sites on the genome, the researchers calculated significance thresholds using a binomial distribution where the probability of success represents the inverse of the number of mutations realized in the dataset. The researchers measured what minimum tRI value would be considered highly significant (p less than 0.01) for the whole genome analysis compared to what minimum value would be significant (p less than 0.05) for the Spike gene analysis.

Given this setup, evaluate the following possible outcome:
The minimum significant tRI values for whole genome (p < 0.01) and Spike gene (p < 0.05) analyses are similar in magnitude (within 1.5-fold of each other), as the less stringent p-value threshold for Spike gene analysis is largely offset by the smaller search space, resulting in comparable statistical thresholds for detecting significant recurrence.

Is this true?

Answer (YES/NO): NO